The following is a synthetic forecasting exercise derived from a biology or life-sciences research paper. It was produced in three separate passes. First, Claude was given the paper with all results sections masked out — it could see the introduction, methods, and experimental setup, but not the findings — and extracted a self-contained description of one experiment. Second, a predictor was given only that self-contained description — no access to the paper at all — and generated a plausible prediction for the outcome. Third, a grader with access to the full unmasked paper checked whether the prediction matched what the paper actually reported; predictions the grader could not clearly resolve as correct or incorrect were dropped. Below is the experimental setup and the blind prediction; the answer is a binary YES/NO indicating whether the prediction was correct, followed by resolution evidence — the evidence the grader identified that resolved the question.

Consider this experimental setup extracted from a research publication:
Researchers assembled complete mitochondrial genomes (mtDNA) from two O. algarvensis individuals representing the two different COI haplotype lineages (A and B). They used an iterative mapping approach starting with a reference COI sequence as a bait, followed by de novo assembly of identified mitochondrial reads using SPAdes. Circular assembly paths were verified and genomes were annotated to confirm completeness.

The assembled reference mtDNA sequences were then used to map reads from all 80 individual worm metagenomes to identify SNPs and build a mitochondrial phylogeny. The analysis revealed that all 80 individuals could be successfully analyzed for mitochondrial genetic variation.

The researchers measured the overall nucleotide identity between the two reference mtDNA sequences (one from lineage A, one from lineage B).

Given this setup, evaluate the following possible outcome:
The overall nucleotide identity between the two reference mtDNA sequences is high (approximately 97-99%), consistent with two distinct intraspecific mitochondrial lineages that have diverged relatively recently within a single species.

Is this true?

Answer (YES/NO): YES